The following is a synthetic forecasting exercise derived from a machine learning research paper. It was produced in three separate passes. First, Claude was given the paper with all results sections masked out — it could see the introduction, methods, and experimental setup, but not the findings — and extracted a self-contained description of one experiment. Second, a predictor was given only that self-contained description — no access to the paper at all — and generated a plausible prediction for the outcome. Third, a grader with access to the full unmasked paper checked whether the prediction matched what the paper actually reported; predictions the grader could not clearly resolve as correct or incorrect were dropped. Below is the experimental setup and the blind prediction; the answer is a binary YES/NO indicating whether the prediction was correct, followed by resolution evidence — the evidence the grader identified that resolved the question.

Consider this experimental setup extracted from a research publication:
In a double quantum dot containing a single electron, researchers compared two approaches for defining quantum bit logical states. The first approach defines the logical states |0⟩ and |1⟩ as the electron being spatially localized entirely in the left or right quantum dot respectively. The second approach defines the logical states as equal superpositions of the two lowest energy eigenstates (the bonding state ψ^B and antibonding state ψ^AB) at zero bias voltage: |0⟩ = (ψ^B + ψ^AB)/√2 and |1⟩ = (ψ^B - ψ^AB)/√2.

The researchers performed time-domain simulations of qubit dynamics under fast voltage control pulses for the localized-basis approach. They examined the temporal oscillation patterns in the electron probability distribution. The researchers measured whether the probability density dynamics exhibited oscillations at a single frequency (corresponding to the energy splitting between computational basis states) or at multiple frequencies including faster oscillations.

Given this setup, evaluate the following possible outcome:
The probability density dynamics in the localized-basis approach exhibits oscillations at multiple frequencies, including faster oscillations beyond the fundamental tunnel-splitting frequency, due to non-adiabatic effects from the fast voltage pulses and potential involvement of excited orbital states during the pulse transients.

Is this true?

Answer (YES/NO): YES